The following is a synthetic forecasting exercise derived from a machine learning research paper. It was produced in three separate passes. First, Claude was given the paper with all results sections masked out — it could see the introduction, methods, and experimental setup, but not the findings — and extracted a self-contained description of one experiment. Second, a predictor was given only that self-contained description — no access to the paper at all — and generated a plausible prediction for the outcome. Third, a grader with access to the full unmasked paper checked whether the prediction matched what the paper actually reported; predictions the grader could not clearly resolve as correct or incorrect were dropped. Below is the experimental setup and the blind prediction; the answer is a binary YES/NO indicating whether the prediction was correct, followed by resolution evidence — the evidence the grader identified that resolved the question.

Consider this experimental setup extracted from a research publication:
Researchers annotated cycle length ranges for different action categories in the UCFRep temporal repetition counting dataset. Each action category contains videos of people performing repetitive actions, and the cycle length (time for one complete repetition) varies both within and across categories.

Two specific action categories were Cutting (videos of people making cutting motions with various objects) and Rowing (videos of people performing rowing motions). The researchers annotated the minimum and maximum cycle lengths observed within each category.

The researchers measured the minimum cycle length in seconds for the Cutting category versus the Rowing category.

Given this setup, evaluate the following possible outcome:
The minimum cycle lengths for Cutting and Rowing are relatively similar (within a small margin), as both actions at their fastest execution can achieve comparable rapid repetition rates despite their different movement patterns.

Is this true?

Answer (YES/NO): NO